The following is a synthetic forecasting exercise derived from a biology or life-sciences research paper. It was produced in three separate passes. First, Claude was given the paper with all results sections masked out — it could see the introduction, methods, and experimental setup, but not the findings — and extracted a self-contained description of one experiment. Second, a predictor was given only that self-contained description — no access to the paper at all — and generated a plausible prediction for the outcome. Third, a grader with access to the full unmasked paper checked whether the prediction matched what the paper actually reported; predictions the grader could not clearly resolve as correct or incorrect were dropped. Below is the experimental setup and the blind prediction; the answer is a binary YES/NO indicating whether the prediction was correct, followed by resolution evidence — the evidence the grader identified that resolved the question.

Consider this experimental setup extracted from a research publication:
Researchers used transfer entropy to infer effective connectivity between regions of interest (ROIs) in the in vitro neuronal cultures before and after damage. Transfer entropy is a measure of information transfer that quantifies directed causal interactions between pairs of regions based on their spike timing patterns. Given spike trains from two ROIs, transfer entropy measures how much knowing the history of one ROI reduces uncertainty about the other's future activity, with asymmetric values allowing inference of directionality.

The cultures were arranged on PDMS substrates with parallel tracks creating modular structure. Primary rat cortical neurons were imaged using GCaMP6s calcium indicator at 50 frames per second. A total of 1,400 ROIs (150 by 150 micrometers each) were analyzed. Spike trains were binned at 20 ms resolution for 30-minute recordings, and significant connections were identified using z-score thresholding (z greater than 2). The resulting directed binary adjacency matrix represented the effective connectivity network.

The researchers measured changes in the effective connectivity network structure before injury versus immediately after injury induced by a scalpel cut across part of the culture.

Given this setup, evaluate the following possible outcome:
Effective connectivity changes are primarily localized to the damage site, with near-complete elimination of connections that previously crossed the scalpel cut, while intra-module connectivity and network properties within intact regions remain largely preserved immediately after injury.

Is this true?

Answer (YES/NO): NO